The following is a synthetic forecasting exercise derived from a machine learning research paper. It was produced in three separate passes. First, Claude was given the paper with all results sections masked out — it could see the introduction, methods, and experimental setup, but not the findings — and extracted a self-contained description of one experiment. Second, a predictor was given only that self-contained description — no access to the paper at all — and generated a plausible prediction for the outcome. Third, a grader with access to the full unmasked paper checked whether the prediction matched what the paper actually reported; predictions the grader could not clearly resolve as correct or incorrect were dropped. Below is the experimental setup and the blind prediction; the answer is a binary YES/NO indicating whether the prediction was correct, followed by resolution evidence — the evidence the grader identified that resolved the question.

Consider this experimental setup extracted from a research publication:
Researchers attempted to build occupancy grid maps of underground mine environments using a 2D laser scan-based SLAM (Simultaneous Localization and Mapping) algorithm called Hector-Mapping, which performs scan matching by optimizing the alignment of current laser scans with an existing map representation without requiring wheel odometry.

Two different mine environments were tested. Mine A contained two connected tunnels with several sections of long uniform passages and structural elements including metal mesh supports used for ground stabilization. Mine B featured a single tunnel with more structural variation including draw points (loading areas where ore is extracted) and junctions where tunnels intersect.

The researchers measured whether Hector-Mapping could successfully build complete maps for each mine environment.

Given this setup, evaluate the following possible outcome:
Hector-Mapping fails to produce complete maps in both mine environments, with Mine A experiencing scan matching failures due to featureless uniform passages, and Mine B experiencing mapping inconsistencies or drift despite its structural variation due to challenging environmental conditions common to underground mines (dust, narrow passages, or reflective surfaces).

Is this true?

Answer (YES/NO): NO